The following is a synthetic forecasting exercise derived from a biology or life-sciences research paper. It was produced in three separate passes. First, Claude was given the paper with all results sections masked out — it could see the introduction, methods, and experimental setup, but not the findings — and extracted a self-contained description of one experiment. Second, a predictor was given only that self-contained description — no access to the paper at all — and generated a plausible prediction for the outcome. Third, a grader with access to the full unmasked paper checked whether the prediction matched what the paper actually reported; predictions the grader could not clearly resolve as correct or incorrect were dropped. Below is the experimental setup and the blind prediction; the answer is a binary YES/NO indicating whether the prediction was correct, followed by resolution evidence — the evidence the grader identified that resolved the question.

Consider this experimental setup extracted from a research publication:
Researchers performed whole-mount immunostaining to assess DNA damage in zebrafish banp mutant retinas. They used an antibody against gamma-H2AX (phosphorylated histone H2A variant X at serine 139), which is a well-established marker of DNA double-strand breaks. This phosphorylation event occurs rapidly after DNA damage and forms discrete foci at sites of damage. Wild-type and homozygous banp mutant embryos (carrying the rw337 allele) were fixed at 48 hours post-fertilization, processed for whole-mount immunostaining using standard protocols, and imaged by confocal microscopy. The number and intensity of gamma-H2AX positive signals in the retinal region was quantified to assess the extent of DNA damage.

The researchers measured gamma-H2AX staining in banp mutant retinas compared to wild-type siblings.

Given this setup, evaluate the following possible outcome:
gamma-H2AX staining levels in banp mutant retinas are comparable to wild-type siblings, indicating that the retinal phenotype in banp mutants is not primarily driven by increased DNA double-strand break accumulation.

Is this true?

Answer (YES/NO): NO